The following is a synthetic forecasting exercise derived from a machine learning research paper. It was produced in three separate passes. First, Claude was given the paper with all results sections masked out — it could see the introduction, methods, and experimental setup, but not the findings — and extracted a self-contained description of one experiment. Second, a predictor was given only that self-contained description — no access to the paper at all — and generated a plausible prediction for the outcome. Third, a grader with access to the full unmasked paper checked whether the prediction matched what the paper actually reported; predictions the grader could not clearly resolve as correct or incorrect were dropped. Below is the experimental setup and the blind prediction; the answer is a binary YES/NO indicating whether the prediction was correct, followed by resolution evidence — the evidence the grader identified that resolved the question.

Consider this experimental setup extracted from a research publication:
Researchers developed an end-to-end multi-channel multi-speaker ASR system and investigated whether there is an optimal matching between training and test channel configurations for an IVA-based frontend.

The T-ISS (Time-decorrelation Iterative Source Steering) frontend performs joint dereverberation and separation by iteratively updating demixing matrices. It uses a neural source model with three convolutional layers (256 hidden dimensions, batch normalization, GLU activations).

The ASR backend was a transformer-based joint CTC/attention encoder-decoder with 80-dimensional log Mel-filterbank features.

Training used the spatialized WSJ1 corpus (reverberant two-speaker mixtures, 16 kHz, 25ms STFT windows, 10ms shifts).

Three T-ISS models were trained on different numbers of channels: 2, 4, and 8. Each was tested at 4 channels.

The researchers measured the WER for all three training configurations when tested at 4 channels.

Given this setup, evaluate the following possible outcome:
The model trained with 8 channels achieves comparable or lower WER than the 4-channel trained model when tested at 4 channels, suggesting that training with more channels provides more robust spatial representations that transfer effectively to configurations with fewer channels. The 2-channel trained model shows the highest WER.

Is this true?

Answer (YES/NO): YES